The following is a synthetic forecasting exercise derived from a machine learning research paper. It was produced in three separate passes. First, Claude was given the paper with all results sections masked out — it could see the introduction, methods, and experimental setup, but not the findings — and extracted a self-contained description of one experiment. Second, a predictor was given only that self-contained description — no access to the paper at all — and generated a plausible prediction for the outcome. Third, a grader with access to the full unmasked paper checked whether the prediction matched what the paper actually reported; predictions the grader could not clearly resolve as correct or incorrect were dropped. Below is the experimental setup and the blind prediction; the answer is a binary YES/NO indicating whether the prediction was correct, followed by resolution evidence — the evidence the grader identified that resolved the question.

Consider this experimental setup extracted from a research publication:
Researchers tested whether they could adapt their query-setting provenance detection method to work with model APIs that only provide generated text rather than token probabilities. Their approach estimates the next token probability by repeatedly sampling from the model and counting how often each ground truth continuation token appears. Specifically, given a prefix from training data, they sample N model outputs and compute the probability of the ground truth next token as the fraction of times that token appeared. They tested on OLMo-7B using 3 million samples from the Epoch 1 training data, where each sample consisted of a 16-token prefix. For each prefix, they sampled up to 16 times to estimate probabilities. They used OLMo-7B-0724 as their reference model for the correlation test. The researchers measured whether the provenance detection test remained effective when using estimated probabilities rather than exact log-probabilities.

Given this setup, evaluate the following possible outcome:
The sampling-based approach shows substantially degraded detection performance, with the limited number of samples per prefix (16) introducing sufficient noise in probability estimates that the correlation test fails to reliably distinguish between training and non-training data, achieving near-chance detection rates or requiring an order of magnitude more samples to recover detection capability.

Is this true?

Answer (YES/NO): NO